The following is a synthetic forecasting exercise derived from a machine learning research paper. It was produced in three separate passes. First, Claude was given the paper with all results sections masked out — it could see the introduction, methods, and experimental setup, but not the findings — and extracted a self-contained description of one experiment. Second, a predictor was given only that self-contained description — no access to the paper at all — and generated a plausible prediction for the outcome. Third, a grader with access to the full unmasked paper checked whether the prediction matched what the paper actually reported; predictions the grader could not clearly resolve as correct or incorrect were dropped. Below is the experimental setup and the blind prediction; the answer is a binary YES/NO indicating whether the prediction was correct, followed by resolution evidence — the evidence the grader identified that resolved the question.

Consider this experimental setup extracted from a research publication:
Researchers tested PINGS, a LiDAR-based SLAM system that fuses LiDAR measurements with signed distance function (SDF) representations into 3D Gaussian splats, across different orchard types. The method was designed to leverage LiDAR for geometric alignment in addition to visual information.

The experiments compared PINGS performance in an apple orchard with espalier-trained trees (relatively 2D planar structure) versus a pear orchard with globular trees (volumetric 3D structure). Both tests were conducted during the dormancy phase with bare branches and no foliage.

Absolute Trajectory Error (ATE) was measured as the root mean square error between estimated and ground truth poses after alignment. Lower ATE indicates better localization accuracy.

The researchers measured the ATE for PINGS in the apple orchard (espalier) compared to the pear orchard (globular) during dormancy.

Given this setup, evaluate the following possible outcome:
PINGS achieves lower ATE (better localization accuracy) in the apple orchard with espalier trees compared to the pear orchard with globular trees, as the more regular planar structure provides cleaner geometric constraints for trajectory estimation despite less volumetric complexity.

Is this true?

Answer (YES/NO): NO